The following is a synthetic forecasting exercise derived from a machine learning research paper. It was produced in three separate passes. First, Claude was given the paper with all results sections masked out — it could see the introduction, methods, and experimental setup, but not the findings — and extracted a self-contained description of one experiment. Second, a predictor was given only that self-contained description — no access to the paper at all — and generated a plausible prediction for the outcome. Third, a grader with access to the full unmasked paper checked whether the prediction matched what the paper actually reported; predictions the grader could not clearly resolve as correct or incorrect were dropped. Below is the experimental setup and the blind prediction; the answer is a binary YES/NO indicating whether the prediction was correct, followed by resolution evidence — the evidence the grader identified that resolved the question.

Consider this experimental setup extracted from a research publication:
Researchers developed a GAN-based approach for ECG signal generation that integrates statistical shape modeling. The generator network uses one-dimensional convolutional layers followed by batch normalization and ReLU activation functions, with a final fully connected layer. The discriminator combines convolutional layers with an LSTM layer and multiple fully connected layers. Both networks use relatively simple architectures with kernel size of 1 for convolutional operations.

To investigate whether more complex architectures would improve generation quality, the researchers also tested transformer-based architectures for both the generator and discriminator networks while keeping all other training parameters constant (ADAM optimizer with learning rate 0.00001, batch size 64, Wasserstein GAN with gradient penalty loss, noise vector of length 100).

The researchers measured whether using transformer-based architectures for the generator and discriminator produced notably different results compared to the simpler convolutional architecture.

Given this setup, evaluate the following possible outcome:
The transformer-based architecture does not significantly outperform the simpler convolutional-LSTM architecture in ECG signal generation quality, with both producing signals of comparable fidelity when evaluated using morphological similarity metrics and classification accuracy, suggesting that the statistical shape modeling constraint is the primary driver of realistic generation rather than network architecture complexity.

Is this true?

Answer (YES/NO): YES